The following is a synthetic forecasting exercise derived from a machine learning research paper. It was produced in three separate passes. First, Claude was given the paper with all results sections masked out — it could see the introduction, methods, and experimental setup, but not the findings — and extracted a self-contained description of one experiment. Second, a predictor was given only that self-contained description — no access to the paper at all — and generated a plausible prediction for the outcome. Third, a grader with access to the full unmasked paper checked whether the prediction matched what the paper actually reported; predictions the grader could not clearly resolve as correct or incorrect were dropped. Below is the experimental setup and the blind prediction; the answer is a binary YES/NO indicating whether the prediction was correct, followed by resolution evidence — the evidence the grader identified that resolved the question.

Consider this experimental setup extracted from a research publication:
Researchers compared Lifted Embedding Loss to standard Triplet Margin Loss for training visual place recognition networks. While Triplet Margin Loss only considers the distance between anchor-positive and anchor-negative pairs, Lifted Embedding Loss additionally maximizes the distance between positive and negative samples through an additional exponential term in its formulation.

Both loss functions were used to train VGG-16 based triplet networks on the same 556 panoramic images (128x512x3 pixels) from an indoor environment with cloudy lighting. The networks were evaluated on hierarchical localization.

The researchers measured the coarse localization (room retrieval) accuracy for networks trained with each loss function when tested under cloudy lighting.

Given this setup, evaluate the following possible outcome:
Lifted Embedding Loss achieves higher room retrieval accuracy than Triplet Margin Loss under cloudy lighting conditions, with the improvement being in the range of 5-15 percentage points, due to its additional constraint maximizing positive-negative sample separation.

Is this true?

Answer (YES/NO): NO